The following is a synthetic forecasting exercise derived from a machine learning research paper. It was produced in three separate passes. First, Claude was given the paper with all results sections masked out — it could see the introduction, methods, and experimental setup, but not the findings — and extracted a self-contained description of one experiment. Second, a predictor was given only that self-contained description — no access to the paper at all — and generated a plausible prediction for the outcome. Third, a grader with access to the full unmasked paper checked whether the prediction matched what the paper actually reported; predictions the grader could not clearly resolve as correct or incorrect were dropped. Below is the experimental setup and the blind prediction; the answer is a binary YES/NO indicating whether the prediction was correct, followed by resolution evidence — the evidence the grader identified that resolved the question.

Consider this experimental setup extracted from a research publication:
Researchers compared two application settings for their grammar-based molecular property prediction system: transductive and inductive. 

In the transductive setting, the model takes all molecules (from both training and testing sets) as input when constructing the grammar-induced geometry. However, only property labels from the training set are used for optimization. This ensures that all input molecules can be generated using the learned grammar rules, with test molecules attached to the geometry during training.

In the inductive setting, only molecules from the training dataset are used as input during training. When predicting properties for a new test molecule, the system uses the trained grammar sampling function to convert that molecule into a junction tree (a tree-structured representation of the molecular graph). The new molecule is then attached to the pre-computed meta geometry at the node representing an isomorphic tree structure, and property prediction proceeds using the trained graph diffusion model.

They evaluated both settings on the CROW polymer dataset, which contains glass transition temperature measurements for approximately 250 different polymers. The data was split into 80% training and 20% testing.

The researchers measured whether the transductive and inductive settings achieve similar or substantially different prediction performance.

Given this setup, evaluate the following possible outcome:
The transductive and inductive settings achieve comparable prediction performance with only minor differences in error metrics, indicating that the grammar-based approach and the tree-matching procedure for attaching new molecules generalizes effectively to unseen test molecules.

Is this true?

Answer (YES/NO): YES